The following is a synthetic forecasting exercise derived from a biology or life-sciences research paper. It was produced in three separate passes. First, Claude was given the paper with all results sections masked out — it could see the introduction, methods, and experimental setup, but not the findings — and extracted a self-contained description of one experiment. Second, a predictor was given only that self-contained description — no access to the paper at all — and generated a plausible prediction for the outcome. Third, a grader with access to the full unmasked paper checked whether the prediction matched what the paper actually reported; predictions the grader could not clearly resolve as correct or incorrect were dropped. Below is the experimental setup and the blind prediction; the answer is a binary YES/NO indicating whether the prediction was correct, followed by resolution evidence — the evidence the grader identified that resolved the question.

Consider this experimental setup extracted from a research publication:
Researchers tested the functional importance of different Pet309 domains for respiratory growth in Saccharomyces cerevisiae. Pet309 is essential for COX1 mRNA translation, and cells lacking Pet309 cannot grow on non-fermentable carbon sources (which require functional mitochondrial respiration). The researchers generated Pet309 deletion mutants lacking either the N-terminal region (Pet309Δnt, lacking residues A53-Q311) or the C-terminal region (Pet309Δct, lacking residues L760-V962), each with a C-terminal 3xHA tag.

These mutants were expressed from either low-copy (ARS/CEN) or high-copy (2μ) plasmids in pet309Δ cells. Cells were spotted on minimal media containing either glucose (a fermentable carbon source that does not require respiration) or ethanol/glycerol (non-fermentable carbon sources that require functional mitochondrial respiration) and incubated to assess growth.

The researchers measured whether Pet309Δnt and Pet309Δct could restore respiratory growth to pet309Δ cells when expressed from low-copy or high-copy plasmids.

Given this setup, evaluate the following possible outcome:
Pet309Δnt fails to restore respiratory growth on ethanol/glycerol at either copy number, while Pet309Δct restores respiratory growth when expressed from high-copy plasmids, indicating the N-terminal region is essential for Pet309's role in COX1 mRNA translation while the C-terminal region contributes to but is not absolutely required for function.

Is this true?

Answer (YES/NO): NO